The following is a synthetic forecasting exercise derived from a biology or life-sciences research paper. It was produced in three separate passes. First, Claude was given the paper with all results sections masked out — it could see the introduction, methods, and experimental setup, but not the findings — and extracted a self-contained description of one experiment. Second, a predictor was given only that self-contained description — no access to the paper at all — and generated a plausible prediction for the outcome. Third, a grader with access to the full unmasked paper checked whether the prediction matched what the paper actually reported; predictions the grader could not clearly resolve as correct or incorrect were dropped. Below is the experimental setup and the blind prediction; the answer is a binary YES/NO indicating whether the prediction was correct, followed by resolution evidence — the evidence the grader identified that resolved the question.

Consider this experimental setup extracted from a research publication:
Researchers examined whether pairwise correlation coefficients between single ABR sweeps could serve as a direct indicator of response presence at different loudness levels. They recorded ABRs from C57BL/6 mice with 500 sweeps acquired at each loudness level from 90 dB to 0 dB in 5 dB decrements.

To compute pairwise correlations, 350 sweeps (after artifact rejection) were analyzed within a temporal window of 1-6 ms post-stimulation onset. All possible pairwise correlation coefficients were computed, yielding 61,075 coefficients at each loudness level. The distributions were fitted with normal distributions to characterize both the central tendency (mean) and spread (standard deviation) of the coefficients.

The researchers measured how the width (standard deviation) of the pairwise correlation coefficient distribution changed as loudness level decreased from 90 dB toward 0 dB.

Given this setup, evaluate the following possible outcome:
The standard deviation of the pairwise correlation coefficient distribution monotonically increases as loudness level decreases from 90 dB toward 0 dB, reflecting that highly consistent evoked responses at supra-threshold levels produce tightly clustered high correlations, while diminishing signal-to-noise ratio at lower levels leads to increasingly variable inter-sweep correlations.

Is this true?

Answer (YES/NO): NO